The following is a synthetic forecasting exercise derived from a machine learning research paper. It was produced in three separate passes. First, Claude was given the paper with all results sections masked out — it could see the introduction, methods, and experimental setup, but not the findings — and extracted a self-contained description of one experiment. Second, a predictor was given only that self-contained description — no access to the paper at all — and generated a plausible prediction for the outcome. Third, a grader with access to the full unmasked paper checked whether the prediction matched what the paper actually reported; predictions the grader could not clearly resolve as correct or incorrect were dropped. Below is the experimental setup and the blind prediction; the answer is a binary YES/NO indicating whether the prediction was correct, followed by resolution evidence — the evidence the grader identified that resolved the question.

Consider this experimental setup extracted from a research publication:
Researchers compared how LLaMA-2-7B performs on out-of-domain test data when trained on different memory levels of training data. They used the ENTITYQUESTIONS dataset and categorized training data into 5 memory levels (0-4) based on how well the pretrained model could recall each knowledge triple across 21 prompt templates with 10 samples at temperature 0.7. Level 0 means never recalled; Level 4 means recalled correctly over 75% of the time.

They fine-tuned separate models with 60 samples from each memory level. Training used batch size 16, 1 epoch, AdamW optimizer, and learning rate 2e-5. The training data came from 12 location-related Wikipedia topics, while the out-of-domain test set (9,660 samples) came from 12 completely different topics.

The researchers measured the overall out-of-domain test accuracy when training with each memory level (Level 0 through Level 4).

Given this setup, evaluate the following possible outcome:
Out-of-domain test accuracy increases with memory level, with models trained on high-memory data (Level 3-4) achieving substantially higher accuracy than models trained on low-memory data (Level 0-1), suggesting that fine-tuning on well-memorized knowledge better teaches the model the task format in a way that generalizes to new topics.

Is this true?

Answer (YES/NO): NO